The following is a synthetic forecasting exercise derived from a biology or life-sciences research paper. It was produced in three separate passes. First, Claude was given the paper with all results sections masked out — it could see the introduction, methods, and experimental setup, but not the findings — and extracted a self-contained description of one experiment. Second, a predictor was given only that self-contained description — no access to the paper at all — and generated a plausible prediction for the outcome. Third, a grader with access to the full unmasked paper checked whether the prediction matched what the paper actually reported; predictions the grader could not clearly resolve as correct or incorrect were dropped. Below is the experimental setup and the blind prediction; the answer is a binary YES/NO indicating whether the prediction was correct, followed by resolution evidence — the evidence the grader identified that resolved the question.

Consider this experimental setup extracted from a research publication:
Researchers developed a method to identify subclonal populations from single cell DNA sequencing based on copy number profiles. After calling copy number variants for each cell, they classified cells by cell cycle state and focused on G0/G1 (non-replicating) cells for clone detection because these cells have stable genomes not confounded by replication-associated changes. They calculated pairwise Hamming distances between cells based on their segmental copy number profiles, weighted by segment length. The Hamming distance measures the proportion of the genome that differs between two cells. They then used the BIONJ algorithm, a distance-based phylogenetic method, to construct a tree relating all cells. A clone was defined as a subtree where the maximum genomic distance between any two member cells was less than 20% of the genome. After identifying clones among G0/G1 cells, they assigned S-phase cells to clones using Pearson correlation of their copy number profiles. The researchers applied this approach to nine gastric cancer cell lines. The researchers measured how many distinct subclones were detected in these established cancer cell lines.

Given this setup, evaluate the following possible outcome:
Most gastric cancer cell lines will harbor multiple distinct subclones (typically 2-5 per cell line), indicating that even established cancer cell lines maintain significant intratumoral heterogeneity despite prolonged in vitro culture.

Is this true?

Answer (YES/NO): NO